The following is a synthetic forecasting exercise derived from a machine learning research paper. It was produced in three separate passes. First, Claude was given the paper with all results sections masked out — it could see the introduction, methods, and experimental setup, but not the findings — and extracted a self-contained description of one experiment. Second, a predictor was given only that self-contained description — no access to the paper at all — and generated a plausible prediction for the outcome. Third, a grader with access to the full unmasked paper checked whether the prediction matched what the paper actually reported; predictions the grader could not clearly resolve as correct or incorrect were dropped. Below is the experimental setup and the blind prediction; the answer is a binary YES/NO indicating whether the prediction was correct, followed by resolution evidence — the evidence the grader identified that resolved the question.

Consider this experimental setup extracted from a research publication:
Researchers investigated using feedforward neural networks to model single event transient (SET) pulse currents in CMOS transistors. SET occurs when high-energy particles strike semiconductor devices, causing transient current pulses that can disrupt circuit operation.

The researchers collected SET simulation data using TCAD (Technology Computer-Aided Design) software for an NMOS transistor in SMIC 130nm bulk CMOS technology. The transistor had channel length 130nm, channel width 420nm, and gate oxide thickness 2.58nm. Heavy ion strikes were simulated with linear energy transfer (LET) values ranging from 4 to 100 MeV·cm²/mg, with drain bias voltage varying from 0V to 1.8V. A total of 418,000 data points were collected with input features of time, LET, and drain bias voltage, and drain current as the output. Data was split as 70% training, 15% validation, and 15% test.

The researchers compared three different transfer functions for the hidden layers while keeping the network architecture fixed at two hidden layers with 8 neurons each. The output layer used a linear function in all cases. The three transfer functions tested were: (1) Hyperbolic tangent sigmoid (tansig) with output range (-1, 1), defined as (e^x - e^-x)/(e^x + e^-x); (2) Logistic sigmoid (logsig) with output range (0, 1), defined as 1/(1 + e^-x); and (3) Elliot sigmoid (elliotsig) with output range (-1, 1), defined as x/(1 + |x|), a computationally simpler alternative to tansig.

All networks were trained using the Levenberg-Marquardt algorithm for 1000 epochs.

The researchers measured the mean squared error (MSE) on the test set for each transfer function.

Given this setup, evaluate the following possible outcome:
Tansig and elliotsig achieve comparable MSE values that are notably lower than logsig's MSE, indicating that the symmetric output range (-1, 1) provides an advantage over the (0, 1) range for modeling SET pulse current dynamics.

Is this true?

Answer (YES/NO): NO